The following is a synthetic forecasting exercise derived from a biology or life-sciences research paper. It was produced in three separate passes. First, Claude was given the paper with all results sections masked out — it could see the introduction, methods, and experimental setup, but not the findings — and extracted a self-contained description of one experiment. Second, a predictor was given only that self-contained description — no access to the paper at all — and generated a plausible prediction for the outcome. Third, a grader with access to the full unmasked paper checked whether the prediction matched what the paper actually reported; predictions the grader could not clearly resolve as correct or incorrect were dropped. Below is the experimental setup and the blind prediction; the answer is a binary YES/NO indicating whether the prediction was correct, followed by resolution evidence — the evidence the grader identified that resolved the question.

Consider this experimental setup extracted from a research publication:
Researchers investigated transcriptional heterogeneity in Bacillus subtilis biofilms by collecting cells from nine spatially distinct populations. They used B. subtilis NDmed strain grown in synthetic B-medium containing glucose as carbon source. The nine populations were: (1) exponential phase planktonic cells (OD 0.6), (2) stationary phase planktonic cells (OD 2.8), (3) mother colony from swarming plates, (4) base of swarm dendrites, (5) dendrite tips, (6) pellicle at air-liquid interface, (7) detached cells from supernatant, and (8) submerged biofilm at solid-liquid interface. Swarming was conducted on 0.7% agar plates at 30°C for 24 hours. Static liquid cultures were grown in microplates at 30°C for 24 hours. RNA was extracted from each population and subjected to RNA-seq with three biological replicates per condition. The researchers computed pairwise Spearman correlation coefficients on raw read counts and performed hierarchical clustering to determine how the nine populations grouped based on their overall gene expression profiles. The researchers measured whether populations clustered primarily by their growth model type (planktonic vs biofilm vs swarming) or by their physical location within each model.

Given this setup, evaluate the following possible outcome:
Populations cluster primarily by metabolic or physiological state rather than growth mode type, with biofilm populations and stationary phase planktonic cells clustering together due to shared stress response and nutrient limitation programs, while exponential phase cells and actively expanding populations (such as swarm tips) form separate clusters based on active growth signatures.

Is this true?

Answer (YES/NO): NO